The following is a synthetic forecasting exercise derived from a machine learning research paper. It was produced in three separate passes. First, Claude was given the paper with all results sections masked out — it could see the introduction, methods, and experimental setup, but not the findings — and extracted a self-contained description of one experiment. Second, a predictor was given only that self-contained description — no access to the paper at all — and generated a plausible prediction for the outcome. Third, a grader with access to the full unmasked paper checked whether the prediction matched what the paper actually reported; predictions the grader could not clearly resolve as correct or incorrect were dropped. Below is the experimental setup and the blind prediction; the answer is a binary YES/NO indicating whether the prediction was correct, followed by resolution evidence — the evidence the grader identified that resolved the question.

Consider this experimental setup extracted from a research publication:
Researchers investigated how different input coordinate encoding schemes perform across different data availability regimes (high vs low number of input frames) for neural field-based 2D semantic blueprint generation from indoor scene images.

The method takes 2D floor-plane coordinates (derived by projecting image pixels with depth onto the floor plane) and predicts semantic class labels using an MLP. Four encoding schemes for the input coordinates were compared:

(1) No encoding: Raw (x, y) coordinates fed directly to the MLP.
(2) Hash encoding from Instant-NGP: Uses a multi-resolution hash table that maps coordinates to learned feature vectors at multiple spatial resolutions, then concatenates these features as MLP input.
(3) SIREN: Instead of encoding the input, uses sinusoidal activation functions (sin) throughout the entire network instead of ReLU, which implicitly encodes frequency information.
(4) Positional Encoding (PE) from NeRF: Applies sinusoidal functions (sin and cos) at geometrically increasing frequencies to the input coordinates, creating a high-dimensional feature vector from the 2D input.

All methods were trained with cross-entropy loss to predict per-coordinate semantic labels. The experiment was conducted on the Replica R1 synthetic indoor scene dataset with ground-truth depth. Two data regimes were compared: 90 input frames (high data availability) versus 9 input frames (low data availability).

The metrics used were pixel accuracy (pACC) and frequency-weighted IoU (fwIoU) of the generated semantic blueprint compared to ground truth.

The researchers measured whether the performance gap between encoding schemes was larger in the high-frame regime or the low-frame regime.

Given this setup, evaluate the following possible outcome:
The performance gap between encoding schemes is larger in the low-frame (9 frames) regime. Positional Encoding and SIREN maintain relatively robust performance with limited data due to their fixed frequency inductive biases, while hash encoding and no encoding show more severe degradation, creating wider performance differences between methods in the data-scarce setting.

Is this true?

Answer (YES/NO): NO